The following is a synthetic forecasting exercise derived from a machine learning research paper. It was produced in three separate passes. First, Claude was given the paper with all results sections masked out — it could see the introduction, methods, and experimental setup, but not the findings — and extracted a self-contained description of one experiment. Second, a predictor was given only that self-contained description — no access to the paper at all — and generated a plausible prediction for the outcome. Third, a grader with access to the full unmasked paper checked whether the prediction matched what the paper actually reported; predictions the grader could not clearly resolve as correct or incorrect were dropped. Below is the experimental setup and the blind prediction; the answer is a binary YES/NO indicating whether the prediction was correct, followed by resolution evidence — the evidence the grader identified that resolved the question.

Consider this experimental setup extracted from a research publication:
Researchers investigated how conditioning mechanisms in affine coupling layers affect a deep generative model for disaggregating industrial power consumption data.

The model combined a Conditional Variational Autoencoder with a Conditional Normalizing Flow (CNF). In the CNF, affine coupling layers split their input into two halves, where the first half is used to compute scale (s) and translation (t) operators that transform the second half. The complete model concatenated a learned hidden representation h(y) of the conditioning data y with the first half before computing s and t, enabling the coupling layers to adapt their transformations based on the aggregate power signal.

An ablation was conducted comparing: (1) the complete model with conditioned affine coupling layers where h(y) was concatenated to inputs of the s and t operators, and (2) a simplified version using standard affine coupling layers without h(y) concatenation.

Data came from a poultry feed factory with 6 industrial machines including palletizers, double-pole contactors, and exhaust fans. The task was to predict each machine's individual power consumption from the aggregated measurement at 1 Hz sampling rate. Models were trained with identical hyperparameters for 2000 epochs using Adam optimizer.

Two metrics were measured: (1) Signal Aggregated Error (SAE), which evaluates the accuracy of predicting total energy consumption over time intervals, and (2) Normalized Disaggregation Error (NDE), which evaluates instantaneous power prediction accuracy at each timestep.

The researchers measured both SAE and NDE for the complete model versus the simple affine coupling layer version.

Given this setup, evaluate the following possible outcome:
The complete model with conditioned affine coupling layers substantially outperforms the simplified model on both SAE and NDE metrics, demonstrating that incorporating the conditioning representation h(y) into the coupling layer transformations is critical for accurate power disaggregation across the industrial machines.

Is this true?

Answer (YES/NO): NO